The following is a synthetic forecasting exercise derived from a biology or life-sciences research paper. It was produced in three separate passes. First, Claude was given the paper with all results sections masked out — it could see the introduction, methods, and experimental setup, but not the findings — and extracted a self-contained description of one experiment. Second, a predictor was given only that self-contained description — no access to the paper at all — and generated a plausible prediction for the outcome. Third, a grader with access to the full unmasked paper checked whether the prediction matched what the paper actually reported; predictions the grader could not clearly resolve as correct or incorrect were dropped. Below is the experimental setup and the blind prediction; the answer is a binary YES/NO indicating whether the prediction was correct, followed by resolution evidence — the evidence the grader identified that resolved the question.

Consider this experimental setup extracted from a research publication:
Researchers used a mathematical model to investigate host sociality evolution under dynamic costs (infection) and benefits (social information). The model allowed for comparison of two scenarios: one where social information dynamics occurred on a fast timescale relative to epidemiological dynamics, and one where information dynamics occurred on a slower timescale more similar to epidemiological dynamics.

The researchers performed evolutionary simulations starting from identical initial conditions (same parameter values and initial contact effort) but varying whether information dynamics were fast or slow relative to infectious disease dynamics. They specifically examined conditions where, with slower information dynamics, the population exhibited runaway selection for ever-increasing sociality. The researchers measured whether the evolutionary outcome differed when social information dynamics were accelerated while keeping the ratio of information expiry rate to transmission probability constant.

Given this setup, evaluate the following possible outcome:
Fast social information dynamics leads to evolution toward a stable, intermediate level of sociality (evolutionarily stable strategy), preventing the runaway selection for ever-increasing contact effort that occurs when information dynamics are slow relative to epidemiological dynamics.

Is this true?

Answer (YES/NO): YES